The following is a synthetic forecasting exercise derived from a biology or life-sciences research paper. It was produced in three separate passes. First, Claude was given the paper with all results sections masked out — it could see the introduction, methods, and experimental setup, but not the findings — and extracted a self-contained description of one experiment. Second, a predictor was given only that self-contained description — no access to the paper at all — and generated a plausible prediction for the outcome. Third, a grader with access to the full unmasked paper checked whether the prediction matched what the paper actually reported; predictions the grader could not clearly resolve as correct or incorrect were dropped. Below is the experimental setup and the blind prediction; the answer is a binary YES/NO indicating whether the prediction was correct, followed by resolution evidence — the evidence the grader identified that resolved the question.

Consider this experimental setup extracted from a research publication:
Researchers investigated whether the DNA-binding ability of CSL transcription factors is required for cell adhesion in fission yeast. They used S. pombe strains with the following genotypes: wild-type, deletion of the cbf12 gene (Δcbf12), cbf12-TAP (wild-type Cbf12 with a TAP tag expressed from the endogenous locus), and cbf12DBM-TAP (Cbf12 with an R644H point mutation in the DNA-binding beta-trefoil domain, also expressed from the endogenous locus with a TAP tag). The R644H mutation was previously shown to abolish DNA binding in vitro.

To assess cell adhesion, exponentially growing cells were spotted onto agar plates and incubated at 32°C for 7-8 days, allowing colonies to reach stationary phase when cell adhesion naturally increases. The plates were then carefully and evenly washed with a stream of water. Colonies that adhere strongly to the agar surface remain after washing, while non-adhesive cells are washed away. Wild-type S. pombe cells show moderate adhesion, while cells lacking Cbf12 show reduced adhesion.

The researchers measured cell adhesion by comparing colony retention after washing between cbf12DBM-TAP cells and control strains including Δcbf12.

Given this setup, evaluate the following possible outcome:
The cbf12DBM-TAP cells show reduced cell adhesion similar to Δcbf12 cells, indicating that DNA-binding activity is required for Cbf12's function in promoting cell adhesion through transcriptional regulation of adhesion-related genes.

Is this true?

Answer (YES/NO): YES